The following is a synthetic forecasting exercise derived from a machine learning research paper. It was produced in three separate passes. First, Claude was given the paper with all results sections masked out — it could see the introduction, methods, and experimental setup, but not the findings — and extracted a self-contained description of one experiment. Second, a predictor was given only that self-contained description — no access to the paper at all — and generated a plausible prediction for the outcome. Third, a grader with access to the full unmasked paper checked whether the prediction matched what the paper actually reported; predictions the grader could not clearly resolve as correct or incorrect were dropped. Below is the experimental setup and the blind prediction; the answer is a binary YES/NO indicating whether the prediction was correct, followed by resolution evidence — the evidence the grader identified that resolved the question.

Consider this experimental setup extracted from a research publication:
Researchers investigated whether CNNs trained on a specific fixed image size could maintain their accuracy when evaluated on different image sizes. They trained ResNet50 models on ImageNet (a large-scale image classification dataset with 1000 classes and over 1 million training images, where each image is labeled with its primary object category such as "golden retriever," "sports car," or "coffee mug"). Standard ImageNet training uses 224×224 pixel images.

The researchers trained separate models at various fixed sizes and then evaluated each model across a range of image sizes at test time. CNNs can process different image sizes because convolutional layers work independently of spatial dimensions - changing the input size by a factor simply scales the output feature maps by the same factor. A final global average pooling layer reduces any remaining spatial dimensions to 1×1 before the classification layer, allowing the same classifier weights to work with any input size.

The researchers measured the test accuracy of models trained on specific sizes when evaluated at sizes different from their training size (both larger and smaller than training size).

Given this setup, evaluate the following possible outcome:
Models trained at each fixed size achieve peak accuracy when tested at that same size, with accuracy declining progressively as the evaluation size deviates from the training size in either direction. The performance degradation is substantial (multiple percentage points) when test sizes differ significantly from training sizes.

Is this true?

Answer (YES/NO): NO